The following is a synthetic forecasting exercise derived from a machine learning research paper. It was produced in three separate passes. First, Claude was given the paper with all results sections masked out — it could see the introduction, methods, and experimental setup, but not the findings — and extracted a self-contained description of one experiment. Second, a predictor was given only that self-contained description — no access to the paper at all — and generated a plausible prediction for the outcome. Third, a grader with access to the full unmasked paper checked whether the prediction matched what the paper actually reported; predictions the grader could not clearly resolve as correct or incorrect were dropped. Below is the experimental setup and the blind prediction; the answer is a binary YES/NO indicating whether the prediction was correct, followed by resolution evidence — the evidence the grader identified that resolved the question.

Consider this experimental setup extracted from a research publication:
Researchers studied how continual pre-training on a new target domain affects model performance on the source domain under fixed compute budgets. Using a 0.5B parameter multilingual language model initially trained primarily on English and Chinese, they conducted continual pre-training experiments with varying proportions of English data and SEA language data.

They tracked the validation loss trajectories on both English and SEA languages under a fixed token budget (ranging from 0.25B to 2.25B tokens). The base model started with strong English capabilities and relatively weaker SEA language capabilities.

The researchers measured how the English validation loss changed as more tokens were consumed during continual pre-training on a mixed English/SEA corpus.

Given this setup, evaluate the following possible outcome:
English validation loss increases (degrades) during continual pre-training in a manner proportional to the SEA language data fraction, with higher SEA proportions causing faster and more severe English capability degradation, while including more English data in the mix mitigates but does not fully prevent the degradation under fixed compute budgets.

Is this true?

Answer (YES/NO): NO